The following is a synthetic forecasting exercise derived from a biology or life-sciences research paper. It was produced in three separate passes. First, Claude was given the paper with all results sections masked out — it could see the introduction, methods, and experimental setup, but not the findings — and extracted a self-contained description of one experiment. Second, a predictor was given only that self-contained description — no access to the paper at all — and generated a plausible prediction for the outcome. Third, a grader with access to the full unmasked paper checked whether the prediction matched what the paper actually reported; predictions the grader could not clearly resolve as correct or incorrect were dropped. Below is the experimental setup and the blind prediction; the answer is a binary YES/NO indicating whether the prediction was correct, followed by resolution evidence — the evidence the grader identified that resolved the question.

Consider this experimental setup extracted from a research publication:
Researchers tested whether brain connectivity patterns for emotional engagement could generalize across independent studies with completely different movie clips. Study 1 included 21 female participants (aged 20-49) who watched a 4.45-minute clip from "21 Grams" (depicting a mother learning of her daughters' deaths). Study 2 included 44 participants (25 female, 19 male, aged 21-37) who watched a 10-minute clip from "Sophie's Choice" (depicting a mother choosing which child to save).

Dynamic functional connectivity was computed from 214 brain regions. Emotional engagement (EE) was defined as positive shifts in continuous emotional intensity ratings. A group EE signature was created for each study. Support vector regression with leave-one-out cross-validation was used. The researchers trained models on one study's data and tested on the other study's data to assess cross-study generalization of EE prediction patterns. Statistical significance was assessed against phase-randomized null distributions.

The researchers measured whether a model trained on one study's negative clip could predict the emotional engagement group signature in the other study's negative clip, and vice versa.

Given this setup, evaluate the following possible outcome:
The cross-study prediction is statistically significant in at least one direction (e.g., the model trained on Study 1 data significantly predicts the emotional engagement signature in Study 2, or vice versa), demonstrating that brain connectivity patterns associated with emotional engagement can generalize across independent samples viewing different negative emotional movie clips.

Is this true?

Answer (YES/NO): YES